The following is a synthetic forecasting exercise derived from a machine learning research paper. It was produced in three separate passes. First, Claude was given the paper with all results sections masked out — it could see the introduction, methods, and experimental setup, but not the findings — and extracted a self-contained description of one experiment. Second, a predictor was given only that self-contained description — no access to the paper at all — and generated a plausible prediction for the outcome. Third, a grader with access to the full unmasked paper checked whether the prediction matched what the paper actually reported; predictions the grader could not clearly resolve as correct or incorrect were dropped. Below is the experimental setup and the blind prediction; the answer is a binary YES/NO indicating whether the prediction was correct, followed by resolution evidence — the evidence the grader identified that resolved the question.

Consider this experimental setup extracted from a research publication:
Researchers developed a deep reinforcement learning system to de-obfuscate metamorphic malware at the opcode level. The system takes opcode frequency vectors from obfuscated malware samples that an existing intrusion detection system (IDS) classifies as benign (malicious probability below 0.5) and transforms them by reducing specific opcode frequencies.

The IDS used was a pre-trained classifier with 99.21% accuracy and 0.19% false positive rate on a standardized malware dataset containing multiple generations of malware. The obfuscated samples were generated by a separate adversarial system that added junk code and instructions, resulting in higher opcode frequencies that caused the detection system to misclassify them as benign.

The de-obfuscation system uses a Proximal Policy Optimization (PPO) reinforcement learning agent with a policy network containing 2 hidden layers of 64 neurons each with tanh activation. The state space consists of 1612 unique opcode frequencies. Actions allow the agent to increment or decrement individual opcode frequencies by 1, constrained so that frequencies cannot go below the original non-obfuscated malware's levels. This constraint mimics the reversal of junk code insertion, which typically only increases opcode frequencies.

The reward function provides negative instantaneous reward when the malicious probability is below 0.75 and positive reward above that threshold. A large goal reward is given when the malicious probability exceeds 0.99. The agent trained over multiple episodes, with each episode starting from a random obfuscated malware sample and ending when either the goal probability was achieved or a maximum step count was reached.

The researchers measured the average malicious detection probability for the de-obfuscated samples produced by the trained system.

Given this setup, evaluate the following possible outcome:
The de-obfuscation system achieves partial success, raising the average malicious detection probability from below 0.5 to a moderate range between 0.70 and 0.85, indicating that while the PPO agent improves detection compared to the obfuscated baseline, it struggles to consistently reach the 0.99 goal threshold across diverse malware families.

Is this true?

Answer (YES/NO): NO